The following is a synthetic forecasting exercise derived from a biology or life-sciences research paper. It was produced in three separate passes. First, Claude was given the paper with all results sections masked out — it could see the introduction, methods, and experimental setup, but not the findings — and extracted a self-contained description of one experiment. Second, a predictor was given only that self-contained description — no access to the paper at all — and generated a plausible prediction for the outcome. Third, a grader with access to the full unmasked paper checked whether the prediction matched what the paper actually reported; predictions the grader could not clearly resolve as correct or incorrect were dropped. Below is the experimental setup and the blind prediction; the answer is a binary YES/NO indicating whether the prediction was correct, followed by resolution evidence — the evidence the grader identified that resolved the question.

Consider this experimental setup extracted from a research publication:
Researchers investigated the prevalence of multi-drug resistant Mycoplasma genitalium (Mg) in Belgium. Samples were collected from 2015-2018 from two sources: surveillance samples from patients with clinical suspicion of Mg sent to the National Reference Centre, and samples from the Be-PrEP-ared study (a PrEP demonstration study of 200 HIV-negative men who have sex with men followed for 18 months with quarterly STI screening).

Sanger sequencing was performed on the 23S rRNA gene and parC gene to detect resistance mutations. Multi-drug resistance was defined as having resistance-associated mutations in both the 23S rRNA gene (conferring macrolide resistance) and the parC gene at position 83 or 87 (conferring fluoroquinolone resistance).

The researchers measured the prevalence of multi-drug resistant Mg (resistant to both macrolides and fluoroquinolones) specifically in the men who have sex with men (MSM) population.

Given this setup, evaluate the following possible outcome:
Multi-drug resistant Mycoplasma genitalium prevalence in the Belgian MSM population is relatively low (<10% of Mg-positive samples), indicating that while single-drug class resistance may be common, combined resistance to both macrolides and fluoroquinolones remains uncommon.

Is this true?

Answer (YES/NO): NO